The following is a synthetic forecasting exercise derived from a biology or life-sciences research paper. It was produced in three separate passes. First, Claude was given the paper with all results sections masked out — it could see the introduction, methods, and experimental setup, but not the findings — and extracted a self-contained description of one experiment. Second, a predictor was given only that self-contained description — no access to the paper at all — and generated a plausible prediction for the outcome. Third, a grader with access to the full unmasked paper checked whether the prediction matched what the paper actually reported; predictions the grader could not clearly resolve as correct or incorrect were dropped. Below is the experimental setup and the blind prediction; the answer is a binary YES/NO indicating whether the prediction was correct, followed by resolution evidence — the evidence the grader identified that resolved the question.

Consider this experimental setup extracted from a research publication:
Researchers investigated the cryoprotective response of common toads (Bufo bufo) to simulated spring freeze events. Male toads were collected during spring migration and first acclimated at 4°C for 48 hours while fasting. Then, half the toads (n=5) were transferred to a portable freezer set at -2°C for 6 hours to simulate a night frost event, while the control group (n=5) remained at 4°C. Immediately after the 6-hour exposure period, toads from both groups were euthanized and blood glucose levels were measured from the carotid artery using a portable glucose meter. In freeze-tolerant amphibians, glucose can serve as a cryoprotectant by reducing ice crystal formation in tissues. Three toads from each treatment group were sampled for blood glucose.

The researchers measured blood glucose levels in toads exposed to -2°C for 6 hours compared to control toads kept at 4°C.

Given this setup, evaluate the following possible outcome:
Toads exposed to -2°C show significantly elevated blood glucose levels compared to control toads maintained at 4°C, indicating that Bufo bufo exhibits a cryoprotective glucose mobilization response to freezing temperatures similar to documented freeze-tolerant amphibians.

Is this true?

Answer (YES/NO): NO